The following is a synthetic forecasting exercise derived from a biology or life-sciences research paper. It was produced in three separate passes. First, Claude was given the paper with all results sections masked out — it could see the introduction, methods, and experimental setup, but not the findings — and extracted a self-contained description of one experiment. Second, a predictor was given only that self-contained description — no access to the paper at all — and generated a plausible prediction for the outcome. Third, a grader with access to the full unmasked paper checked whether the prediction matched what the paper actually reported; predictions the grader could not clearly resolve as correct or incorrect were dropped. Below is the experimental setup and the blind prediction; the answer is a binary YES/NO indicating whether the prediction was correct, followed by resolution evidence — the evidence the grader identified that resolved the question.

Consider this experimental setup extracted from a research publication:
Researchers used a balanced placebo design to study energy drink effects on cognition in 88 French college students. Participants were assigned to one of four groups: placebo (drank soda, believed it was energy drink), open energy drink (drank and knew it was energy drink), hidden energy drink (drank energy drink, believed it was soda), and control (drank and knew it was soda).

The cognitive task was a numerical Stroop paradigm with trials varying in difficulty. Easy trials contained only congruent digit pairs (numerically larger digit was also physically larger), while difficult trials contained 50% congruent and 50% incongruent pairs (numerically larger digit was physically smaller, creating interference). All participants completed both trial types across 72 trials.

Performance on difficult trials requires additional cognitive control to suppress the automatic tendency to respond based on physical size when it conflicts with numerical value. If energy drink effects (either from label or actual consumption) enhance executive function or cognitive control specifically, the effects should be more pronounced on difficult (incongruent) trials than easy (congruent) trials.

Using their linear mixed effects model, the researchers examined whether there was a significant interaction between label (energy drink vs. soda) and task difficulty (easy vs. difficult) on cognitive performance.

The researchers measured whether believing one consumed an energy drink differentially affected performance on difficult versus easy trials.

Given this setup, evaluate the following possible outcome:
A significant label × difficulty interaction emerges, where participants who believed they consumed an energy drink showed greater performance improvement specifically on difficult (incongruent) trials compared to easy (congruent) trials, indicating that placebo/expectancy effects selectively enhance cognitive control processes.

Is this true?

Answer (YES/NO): NO